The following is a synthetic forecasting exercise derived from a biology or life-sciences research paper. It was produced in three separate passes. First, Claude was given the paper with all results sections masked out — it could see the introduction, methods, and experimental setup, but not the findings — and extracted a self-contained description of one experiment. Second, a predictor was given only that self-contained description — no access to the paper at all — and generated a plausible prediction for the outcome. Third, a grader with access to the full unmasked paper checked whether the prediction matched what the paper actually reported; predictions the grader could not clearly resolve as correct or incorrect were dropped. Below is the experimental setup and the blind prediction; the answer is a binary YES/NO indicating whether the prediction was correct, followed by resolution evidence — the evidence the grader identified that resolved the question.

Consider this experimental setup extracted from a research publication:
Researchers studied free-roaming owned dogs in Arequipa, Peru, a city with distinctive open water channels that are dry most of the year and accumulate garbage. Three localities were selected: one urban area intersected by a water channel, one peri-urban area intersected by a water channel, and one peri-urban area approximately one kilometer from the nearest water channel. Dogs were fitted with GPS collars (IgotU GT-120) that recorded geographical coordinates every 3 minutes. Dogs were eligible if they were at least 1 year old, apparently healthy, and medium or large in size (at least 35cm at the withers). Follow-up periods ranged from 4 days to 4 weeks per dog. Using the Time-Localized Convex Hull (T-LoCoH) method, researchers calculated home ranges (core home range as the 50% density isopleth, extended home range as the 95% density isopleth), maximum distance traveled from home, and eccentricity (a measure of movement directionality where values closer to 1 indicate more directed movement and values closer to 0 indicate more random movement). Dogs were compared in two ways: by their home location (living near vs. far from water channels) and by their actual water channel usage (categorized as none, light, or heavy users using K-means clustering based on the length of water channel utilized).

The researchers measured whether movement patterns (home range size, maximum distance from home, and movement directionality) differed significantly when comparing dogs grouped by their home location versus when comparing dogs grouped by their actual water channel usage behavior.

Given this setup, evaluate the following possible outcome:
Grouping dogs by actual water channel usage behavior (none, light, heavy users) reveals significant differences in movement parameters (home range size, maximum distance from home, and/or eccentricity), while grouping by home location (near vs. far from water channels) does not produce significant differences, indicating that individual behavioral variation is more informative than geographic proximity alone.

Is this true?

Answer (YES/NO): YES